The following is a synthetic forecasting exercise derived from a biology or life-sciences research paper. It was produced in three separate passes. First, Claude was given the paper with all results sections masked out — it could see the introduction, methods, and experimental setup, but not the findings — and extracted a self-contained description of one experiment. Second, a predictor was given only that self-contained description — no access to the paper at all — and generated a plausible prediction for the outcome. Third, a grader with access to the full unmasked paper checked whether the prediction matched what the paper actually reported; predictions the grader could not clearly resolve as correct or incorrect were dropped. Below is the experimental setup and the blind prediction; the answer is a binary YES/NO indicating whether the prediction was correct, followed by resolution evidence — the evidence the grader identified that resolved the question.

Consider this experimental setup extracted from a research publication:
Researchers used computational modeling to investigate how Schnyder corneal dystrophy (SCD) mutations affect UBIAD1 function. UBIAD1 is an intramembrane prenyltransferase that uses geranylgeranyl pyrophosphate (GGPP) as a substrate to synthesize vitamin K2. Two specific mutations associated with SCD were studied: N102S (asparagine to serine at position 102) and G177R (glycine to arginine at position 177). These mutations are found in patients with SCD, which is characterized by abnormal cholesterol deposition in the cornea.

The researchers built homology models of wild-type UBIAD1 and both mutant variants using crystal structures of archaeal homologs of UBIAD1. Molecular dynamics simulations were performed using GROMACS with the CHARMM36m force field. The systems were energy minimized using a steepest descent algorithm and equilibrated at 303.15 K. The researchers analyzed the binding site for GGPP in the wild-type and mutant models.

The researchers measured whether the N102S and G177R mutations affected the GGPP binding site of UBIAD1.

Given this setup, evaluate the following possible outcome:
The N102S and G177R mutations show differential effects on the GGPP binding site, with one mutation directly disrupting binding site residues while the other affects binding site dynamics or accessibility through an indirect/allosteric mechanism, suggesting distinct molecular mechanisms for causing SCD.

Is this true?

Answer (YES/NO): NO